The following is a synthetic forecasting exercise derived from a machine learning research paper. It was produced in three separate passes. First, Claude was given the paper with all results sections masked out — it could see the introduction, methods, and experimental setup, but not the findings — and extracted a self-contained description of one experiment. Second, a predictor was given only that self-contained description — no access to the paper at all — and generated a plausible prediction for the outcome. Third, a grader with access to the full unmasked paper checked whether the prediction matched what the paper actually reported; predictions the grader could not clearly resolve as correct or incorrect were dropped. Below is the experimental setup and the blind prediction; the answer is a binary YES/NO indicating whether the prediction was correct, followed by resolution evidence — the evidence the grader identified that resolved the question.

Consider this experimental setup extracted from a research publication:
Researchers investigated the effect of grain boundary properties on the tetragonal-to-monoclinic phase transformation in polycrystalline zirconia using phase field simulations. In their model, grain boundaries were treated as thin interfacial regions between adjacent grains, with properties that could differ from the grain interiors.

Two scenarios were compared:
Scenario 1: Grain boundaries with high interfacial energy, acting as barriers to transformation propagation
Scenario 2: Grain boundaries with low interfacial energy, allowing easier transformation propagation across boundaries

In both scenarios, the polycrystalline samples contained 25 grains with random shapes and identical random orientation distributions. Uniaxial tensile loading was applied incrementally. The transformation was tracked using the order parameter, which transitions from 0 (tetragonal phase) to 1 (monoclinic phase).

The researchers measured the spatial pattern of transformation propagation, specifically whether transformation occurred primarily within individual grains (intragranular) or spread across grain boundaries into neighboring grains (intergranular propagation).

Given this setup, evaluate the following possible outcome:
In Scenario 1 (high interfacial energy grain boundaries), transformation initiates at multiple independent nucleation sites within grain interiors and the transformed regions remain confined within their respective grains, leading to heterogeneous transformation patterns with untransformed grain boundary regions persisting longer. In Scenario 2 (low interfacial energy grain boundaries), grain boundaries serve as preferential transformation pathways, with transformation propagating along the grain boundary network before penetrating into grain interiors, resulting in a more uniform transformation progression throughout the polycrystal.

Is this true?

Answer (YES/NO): NO